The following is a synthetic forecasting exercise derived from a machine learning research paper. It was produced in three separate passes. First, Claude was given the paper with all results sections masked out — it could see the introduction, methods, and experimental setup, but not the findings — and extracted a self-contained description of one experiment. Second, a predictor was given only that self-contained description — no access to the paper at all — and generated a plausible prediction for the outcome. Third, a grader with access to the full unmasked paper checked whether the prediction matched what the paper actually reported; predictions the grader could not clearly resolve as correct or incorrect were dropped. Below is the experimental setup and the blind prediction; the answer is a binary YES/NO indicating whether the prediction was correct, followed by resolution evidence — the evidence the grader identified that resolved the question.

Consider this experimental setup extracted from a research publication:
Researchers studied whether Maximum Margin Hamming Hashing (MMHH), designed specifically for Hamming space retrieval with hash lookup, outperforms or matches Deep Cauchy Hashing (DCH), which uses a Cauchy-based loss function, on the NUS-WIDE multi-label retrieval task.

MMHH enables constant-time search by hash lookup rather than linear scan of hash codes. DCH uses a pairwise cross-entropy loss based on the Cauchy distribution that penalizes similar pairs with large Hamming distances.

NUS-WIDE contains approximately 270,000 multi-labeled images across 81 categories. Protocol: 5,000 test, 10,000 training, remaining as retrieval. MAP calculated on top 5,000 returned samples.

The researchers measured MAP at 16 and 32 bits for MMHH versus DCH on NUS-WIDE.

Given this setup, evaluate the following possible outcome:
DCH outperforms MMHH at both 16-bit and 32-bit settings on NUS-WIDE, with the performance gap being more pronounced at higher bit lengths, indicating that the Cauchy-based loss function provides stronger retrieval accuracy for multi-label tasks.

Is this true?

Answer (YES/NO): NO